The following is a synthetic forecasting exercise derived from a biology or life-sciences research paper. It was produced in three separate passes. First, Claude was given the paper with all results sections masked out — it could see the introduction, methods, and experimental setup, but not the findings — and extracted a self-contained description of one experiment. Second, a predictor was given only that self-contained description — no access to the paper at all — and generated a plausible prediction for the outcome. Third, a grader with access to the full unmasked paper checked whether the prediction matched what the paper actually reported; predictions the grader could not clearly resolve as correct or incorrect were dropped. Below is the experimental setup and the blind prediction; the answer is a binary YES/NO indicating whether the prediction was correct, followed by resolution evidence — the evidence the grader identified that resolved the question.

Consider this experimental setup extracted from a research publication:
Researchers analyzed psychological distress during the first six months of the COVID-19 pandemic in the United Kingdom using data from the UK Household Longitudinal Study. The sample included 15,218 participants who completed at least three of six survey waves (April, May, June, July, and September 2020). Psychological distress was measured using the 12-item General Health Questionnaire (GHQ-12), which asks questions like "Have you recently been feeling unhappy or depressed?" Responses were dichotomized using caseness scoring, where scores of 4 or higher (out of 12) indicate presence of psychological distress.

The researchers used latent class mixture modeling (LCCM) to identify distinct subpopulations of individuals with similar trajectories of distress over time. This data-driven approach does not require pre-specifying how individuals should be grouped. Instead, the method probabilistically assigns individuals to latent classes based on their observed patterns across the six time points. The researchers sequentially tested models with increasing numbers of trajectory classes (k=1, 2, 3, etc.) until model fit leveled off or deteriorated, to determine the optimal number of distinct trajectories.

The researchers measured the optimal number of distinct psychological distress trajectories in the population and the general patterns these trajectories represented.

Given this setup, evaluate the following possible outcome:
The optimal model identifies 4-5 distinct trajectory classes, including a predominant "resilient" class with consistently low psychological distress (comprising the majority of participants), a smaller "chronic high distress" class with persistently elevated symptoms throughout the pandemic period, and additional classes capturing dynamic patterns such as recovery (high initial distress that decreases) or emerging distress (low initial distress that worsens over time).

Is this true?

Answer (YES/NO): NO